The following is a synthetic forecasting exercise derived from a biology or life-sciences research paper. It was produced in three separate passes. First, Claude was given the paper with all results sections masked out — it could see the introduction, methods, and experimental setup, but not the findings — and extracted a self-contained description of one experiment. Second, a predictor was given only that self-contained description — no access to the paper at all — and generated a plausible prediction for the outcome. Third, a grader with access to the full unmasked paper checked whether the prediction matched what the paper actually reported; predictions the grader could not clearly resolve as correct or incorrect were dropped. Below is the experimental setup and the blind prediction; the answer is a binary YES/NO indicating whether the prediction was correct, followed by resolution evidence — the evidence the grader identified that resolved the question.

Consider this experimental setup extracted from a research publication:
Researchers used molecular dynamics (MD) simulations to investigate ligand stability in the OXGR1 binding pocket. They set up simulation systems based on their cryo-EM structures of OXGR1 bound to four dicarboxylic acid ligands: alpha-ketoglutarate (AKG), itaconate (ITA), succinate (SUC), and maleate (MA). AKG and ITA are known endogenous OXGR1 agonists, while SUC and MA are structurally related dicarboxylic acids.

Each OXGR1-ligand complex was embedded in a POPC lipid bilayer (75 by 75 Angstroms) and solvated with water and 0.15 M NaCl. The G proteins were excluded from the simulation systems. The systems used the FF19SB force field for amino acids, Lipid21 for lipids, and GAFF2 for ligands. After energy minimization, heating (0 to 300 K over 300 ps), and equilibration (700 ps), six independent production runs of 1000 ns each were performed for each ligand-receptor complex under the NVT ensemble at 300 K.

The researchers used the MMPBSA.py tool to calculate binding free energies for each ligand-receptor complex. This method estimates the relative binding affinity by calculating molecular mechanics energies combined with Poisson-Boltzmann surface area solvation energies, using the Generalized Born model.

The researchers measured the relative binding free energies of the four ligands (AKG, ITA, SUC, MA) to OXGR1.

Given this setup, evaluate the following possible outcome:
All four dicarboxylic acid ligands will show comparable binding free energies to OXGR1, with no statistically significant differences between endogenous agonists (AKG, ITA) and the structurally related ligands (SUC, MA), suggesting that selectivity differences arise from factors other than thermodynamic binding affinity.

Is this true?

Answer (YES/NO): NO